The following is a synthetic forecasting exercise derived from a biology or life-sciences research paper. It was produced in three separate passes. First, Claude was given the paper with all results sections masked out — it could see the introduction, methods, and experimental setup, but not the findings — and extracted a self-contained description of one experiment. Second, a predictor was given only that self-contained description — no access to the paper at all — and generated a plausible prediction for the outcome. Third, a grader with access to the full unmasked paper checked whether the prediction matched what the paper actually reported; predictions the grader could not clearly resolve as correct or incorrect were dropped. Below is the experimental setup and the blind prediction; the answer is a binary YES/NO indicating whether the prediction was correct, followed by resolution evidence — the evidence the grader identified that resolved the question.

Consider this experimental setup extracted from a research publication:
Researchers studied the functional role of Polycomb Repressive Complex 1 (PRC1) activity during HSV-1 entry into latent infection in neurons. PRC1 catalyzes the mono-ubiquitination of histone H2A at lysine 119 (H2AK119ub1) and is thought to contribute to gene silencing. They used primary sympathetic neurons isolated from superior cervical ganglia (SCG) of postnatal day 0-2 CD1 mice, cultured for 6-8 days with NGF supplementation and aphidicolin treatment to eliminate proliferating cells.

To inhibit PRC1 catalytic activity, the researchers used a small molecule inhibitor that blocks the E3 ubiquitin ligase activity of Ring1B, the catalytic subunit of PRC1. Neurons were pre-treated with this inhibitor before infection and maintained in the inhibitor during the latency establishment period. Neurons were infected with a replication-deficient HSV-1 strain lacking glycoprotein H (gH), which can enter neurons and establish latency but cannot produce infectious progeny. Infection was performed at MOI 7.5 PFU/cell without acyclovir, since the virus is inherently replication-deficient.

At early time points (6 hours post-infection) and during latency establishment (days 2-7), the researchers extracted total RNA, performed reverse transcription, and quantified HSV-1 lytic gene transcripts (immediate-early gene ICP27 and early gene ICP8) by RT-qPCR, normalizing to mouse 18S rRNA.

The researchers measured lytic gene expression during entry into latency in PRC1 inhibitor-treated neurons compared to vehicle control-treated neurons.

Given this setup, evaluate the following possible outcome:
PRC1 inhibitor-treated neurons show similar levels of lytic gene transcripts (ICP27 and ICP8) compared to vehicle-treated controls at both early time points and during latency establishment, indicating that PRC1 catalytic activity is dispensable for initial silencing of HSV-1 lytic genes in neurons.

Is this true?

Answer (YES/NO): NO